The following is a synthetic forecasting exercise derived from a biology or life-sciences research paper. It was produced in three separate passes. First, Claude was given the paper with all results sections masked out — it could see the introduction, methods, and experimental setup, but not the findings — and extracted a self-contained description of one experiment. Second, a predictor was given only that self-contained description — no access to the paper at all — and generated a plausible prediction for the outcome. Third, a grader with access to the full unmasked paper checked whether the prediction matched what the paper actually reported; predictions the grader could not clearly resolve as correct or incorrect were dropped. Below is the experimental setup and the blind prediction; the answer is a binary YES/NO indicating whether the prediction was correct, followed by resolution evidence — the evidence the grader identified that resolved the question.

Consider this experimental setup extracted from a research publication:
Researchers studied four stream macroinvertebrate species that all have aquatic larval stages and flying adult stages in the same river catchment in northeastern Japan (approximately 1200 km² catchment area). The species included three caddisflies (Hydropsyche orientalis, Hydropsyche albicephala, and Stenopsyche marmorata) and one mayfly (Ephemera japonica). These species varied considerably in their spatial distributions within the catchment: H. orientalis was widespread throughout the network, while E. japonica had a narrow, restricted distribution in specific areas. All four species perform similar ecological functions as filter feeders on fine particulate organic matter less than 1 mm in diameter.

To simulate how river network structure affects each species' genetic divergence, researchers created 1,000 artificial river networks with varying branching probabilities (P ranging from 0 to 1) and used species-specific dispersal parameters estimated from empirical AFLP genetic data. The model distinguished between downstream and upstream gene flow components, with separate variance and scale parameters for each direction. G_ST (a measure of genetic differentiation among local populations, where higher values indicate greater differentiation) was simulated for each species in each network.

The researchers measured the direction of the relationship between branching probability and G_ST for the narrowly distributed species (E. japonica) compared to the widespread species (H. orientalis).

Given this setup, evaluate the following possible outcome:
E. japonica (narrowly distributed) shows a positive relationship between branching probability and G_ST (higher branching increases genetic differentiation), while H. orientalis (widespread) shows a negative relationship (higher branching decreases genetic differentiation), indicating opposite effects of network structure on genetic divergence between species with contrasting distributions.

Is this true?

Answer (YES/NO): YES